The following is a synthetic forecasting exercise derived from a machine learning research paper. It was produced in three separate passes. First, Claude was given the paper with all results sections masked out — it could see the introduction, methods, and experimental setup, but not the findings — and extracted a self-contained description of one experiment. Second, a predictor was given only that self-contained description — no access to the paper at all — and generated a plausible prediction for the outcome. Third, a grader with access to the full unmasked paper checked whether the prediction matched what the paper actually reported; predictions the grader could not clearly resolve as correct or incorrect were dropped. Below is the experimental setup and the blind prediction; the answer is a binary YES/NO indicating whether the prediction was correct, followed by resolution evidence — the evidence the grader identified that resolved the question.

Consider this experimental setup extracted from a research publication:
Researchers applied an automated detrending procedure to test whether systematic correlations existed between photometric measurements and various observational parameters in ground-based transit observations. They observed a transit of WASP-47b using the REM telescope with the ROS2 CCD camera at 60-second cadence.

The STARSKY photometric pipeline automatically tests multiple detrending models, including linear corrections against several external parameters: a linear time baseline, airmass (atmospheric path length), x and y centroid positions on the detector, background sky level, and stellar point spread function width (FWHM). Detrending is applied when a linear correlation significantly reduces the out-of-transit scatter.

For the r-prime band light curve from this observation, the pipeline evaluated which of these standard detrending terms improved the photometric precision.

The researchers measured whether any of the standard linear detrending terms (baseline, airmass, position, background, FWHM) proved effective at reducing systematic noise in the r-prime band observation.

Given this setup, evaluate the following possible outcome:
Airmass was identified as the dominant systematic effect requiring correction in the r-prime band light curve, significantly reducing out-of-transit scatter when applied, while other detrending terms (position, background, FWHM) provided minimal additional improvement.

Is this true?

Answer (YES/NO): NO